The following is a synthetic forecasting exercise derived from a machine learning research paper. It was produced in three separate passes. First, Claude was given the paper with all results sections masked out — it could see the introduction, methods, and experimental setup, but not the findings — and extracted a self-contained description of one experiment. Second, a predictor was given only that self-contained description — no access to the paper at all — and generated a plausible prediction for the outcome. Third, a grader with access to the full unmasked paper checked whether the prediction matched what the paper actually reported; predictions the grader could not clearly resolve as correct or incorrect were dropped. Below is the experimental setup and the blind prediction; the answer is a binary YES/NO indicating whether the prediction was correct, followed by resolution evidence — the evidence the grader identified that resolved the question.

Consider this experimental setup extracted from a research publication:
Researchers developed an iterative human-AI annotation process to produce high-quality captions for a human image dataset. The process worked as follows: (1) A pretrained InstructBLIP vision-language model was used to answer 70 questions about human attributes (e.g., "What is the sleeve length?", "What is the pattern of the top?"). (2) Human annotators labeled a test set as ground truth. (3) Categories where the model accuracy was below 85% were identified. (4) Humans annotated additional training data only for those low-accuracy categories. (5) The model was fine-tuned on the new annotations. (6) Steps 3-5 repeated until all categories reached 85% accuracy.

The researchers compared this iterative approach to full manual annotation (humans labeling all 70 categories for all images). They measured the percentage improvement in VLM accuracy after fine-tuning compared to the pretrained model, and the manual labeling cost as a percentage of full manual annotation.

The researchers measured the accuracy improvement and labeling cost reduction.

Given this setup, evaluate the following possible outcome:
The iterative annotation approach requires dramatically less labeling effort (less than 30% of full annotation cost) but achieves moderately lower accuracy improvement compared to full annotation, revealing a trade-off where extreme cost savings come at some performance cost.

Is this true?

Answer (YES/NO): NO